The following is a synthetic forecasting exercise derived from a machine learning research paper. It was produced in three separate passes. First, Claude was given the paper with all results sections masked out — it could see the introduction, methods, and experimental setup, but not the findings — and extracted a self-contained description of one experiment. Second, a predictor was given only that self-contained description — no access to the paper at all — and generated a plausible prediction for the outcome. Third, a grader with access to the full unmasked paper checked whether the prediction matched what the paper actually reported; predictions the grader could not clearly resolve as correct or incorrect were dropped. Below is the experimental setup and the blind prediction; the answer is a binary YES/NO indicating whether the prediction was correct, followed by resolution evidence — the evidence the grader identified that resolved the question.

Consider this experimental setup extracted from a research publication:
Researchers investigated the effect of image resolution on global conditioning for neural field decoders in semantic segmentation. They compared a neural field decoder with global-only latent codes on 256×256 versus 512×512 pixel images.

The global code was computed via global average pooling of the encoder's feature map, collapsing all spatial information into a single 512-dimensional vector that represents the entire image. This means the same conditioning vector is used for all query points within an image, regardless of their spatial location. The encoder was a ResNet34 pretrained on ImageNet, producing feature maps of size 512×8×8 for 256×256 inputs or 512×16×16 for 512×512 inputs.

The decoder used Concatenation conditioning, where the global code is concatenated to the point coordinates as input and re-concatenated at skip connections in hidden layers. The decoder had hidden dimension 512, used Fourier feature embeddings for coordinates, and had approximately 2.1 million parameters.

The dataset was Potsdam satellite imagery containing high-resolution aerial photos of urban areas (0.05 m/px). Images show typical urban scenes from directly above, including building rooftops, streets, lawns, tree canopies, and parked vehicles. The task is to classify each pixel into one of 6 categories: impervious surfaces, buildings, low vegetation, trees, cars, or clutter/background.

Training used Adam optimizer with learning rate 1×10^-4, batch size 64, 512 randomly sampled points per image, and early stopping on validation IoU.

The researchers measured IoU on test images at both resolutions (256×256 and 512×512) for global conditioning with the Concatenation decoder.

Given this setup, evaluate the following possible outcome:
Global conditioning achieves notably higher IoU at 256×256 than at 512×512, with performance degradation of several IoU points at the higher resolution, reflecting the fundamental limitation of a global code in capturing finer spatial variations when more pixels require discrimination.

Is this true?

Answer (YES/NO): YES